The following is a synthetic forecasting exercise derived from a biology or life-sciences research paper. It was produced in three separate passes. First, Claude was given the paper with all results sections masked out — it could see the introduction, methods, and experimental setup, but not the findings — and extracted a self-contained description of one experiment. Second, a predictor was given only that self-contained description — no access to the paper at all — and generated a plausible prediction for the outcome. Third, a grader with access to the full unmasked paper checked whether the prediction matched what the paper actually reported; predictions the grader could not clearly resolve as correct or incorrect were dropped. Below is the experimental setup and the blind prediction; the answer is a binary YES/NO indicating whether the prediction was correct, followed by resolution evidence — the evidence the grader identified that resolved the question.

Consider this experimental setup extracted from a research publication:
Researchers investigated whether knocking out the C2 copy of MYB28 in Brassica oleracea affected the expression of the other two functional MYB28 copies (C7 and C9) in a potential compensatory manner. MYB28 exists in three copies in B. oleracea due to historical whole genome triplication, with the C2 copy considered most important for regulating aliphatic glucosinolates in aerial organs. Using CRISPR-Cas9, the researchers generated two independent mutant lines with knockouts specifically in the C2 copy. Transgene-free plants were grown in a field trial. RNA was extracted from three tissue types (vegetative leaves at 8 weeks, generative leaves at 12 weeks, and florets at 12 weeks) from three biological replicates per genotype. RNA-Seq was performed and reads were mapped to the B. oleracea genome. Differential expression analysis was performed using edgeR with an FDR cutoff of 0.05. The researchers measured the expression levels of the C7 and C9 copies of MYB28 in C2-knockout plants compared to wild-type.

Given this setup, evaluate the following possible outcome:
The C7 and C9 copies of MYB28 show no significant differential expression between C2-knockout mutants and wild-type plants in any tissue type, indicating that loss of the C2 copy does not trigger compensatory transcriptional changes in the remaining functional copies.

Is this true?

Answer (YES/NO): YES